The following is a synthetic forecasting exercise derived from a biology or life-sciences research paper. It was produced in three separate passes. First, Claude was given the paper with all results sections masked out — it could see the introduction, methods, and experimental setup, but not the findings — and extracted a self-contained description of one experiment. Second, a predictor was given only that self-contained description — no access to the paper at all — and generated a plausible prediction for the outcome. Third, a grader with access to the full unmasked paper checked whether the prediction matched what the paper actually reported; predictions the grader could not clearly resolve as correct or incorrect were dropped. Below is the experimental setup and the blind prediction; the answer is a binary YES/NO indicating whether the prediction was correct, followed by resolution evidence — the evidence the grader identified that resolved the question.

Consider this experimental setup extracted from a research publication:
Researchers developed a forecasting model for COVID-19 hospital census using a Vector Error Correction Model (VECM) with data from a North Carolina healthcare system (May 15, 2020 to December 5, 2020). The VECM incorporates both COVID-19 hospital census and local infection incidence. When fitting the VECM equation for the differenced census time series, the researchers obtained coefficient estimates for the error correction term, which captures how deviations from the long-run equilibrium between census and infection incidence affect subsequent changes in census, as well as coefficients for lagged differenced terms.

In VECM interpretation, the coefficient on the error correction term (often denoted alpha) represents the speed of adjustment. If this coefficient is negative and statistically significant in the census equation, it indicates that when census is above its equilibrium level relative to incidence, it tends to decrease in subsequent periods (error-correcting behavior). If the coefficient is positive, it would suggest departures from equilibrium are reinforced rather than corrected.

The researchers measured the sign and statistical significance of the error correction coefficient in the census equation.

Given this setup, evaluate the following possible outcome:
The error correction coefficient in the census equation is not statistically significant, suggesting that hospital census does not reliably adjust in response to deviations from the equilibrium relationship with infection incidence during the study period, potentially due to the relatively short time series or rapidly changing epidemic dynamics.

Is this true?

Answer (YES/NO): NO